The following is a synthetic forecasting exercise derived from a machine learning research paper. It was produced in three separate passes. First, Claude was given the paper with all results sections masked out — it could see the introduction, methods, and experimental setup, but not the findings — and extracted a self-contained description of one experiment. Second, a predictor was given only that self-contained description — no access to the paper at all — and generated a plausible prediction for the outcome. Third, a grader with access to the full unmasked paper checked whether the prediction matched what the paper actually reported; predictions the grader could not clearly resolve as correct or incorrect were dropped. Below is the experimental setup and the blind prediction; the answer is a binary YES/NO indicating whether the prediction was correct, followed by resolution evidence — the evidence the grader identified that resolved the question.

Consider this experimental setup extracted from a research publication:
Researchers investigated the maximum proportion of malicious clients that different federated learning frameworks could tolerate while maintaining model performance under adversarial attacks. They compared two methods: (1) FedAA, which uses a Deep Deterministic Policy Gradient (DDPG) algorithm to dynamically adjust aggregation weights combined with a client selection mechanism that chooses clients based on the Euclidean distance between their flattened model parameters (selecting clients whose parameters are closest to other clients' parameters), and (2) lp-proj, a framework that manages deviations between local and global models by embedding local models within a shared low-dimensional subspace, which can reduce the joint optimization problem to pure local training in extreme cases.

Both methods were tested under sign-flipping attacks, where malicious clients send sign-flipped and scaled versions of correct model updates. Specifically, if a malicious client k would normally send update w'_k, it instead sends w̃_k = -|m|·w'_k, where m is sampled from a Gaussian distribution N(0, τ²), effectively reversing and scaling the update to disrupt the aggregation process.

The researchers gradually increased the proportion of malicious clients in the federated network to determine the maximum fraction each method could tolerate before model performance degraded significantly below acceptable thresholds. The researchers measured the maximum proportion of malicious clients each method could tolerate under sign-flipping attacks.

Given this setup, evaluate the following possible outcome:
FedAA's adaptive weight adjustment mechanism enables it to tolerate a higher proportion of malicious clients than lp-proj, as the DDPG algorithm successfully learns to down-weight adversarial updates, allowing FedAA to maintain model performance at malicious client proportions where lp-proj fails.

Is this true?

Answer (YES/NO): NO